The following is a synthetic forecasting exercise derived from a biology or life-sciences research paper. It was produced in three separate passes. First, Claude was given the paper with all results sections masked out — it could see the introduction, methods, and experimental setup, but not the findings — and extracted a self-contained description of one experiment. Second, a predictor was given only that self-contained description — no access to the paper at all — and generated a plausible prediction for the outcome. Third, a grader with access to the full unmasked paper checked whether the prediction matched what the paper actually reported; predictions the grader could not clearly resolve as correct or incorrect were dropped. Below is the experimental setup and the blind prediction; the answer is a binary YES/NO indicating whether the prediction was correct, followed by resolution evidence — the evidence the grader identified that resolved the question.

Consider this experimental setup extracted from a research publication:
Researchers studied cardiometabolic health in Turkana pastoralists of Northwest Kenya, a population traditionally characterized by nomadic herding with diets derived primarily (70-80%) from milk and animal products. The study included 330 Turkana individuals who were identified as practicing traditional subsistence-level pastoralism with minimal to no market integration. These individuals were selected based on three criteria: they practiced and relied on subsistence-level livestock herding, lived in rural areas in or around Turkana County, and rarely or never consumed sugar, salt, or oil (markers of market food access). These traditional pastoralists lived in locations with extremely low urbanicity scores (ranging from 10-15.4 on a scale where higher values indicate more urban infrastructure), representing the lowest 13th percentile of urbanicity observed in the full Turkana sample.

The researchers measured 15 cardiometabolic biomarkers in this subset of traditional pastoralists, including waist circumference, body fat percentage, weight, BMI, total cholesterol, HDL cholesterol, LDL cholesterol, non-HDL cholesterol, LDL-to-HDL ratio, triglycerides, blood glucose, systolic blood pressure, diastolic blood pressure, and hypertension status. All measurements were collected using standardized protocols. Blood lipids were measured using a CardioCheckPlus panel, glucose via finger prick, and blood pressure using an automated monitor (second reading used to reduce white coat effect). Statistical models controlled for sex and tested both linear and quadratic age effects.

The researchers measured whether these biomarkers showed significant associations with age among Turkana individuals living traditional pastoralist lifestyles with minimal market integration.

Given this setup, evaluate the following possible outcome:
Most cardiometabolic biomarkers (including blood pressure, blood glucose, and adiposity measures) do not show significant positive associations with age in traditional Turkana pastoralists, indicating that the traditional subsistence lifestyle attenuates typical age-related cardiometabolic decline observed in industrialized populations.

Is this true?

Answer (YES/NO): NO